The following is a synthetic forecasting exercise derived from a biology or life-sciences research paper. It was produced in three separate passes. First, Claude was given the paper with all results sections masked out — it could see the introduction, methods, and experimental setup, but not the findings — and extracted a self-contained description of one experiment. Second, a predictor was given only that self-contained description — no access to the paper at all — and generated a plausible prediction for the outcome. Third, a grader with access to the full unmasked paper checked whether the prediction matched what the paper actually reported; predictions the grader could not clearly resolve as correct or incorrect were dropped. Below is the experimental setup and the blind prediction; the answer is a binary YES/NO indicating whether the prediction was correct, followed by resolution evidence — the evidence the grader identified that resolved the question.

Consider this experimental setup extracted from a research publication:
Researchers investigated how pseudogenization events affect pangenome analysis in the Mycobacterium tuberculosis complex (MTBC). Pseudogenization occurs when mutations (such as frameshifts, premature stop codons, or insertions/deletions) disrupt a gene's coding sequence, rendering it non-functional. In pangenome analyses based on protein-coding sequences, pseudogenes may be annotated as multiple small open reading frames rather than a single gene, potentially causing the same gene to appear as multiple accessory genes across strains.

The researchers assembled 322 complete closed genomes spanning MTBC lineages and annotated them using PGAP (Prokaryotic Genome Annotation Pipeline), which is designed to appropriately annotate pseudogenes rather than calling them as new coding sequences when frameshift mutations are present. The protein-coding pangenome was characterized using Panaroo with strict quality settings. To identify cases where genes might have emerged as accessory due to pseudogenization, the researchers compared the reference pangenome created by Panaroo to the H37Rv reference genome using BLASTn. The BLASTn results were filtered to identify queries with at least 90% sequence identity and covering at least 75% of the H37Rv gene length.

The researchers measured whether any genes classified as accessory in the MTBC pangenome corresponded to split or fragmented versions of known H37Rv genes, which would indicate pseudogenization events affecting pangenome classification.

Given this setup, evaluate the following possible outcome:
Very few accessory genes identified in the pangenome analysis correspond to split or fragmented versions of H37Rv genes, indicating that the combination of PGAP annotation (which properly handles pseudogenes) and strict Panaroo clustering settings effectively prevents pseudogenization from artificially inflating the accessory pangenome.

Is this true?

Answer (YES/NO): NO